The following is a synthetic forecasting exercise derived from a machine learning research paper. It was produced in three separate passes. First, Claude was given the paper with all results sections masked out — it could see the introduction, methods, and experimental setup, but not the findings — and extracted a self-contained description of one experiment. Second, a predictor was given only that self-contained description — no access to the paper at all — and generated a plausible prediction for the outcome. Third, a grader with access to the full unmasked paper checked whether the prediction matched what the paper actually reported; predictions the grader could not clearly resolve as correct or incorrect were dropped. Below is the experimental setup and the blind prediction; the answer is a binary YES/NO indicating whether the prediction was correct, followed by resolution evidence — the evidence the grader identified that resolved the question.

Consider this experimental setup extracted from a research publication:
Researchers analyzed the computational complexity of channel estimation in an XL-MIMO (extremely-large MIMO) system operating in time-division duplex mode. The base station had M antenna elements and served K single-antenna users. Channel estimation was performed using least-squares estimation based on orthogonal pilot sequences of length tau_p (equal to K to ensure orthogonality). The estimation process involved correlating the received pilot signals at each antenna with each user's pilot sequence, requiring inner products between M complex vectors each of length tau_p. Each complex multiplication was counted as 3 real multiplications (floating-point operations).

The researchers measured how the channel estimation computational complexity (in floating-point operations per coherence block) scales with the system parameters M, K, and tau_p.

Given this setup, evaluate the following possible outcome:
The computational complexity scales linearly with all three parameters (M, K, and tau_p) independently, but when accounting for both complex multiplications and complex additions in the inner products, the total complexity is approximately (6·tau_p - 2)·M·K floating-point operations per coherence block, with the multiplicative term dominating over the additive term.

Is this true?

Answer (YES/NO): NO